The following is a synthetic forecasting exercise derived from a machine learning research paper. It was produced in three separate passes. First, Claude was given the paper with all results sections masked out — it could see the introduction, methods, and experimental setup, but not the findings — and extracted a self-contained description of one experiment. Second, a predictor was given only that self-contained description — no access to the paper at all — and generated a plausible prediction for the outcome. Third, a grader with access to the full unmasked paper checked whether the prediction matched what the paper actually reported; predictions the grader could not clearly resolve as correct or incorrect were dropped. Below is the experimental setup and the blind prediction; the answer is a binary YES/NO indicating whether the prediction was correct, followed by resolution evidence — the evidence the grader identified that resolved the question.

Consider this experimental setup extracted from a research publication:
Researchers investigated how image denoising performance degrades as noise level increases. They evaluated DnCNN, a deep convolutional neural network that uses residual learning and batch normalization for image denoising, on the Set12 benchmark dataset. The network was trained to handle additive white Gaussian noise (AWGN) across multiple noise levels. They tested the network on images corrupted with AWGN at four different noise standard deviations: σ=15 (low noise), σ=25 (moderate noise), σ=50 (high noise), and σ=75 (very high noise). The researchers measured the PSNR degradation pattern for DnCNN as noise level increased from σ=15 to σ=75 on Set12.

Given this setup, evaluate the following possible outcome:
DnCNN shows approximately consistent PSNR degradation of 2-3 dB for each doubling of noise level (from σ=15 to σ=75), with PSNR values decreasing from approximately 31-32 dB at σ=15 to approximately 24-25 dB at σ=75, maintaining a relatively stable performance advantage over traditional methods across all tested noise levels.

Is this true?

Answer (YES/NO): NO